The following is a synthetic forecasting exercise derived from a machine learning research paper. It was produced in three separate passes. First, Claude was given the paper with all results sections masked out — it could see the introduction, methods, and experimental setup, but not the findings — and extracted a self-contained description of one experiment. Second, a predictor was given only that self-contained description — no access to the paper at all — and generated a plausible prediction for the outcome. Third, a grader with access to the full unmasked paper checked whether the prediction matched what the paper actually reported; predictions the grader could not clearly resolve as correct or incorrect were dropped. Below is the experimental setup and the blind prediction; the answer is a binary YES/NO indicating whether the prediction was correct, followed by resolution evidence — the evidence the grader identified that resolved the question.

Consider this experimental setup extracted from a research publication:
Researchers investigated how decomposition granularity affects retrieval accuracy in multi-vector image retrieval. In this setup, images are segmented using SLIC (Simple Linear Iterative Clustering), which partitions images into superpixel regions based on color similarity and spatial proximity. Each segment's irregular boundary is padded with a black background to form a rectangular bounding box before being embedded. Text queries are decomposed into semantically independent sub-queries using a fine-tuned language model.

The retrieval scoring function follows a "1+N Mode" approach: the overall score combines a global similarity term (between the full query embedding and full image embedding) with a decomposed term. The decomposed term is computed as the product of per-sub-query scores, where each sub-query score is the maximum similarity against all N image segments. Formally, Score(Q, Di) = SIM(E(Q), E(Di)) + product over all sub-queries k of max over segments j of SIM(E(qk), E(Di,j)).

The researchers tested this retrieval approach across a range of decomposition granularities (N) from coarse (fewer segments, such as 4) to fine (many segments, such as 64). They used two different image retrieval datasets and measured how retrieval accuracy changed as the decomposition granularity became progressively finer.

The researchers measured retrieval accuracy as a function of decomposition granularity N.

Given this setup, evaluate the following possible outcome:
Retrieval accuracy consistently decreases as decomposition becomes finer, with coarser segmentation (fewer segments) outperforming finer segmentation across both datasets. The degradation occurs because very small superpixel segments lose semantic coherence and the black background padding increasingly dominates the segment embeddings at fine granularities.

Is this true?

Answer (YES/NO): NO